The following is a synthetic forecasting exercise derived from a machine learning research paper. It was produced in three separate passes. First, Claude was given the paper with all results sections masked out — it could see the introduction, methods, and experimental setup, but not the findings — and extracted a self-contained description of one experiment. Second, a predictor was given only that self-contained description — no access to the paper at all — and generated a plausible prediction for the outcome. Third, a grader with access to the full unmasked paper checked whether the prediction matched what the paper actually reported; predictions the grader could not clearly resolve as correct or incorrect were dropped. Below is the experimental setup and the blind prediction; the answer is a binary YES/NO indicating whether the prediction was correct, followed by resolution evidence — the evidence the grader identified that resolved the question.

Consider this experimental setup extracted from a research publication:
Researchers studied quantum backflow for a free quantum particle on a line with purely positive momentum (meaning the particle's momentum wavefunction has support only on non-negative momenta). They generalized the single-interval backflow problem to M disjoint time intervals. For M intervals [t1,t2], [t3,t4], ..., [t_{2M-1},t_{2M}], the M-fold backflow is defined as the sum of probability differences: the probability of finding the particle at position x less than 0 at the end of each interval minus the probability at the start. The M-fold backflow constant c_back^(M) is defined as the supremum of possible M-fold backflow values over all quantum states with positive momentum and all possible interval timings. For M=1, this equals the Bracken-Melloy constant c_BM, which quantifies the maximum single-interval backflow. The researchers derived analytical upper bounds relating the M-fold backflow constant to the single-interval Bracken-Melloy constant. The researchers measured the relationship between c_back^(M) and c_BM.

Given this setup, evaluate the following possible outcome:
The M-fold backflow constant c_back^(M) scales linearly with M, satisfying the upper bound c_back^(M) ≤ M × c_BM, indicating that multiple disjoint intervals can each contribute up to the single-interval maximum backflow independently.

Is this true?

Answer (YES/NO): NO